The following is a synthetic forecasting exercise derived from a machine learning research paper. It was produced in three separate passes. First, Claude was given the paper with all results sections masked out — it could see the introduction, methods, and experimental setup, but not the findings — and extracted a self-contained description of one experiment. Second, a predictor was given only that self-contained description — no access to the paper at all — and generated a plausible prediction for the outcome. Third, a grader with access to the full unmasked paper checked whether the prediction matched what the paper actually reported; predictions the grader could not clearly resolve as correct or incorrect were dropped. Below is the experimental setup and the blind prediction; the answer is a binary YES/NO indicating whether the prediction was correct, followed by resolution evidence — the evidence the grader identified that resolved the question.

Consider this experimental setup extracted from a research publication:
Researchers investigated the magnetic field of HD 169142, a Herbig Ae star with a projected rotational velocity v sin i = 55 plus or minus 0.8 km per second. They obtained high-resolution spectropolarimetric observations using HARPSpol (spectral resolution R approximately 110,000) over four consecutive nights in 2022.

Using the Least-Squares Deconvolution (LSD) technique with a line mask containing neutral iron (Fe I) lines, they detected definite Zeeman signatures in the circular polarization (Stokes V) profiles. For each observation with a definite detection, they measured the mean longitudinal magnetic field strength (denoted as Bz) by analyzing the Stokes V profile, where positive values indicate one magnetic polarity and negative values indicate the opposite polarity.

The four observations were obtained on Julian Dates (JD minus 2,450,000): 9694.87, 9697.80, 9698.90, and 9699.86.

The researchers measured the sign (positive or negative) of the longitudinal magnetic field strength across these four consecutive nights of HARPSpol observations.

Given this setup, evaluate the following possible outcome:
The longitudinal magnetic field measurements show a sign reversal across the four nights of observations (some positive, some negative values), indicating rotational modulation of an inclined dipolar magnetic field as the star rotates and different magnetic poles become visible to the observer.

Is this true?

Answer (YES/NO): YES